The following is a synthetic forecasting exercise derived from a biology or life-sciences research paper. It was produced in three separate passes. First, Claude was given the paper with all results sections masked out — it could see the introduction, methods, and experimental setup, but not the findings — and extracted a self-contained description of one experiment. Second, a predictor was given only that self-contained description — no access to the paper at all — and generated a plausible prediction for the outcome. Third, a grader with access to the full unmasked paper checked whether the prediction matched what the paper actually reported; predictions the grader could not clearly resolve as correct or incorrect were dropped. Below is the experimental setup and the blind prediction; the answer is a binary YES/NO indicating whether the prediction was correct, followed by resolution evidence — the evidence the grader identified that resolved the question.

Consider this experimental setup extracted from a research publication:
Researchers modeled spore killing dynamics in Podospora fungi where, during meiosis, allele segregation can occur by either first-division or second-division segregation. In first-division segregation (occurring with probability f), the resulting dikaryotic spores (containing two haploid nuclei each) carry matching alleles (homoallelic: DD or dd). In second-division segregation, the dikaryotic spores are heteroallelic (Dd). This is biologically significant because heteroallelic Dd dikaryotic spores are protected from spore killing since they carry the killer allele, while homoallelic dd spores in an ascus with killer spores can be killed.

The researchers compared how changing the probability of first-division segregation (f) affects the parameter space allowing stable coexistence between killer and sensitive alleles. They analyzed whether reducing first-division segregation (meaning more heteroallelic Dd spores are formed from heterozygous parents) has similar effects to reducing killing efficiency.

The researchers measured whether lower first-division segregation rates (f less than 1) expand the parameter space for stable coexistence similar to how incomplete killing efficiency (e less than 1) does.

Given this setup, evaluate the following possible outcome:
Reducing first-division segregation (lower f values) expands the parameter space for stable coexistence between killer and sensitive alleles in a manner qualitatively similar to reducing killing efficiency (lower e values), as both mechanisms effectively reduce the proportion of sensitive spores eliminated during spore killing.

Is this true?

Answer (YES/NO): NO